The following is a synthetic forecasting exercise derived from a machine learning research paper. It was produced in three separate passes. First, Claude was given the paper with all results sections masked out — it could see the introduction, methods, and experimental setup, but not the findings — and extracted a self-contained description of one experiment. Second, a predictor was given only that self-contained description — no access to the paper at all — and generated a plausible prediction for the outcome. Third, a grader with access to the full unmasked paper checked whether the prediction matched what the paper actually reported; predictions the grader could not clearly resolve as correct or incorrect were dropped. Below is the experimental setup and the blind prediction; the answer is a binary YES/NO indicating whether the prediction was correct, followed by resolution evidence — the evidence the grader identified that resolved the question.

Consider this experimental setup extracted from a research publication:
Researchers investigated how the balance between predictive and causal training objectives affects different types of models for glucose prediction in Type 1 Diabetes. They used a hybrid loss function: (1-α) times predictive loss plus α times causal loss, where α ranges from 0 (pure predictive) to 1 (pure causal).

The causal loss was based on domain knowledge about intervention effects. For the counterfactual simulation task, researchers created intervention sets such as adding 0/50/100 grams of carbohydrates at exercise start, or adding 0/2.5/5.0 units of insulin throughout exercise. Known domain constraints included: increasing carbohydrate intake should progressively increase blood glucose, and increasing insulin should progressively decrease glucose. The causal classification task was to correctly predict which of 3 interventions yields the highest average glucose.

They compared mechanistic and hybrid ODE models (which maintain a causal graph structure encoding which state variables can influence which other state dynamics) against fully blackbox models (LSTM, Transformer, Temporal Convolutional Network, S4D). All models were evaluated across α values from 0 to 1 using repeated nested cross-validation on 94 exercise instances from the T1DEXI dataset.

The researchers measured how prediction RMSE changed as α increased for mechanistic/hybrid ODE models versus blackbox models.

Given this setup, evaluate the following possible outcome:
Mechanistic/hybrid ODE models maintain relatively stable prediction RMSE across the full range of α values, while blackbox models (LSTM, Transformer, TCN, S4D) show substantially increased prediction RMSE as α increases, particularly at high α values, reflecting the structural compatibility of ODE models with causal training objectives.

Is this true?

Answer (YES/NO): NO